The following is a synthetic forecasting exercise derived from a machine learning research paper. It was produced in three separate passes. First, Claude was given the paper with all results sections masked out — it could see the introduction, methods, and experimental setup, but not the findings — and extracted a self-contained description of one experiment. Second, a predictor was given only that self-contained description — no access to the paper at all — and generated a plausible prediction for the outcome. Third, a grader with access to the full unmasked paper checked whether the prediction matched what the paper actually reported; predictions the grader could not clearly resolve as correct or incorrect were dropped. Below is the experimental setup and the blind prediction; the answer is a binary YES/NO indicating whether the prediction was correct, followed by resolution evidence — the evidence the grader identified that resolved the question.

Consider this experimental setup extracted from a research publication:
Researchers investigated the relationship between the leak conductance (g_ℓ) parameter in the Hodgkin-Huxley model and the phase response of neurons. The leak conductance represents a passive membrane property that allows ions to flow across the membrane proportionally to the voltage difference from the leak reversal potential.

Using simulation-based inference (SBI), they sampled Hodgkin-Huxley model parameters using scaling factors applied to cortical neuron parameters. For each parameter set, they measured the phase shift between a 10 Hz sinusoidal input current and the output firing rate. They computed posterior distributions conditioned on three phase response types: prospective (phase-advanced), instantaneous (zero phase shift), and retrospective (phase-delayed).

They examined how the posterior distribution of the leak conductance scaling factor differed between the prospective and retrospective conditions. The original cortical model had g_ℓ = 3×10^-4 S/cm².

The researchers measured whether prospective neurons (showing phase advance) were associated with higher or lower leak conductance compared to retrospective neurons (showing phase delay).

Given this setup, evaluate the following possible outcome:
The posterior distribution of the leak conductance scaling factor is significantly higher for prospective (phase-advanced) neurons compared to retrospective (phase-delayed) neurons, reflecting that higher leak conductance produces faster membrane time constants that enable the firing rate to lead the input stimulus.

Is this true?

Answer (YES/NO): YES